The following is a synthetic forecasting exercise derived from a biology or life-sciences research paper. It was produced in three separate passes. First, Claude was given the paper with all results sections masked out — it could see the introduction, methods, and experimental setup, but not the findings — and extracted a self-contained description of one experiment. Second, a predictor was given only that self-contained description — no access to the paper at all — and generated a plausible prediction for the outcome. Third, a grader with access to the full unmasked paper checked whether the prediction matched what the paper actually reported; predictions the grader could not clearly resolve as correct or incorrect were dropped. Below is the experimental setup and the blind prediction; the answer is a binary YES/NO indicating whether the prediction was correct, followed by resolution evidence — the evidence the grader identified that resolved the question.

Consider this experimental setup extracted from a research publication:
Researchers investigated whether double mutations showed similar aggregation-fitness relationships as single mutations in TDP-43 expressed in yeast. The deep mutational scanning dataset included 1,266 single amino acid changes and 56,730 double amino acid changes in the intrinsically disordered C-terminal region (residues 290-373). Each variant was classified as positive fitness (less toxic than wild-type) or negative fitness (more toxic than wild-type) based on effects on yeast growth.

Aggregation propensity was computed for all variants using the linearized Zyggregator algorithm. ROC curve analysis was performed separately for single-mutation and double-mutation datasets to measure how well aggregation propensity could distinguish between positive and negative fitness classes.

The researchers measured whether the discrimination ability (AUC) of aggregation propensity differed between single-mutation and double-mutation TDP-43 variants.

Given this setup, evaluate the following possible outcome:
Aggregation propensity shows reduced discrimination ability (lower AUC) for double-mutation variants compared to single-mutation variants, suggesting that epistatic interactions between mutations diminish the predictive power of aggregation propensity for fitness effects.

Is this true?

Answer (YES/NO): NO